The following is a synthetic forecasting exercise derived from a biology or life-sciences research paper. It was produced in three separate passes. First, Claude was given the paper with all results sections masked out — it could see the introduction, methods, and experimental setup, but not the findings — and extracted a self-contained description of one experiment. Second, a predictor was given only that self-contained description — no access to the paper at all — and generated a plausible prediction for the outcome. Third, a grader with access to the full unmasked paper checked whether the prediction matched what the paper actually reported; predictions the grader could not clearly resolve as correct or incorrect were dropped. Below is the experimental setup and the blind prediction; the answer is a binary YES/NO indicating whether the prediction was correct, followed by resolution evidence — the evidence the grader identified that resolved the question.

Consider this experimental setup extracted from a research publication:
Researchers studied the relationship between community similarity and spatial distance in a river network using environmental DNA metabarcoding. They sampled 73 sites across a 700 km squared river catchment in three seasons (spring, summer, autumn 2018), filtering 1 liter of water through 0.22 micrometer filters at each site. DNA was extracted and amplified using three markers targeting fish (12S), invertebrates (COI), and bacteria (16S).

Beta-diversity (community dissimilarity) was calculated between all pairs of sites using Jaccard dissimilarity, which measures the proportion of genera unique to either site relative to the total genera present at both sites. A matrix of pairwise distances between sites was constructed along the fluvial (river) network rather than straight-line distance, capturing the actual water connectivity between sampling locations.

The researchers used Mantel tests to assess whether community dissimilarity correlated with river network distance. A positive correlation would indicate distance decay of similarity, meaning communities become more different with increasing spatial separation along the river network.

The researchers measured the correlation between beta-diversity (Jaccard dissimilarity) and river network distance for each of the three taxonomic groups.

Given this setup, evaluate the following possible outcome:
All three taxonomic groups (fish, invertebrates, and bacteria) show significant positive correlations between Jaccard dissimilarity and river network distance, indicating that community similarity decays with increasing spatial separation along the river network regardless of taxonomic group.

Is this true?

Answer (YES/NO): NO